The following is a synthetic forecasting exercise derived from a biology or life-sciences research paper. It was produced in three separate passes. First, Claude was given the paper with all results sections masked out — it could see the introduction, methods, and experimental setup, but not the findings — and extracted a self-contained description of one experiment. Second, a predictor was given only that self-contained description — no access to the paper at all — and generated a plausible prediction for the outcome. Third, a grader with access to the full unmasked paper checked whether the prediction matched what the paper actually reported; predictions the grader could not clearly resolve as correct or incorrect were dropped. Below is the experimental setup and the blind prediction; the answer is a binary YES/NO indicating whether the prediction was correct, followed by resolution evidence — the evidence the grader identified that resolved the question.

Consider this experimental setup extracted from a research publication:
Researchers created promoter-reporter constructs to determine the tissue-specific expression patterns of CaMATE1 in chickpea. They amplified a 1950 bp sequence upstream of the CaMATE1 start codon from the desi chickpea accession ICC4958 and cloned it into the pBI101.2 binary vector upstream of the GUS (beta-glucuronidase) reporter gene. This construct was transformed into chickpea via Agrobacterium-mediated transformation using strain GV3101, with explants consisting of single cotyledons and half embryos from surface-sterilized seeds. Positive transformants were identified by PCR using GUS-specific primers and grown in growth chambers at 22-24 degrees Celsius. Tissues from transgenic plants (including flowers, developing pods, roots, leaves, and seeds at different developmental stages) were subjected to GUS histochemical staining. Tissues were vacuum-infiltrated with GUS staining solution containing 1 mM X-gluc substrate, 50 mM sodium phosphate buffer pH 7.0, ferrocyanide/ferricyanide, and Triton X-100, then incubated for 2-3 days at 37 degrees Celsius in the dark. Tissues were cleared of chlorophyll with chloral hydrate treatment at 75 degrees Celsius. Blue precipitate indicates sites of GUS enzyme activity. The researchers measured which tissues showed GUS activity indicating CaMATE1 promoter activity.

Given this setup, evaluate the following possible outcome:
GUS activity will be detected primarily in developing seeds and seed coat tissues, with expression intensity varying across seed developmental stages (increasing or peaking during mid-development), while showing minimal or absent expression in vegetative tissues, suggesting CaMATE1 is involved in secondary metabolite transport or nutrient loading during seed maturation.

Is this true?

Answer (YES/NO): NO